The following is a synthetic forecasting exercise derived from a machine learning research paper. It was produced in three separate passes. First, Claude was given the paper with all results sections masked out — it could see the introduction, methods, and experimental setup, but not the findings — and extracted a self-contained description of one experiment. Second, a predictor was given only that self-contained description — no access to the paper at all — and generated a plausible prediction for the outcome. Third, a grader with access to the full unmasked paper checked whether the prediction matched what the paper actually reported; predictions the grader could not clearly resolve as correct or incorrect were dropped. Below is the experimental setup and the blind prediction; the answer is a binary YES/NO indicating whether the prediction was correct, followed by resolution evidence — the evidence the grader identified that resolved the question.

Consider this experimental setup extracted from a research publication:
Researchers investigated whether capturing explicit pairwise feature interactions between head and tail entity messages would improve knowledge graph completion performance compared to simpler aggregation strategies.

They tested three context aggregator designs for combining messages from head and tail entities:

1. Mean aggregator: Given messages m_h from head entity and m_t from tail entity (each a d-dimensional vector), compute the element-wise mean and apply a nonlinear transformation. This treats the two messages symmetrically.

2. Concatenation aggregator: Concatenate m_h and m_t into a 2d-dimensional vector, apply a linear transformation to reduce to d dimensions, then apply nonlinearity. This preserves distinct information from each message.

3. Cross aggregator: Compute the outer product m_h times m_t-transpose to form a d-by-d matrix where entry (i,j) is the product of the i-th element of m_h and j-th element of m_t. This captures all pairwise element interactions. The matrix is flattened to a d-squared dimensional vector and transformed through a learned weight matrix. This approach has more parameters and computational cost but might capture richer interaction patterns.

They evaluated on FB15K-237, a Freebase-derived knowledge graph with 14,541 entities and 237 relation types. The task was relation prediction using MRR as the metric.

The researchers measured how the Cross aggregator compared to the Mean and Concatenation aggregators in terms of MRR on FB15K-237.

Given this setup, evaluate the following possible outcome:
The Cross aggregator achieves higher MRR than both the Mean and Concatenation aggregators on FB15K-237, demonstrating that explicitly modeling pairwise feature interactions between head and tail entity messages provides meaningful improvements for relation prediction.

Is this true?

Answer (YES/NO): NO